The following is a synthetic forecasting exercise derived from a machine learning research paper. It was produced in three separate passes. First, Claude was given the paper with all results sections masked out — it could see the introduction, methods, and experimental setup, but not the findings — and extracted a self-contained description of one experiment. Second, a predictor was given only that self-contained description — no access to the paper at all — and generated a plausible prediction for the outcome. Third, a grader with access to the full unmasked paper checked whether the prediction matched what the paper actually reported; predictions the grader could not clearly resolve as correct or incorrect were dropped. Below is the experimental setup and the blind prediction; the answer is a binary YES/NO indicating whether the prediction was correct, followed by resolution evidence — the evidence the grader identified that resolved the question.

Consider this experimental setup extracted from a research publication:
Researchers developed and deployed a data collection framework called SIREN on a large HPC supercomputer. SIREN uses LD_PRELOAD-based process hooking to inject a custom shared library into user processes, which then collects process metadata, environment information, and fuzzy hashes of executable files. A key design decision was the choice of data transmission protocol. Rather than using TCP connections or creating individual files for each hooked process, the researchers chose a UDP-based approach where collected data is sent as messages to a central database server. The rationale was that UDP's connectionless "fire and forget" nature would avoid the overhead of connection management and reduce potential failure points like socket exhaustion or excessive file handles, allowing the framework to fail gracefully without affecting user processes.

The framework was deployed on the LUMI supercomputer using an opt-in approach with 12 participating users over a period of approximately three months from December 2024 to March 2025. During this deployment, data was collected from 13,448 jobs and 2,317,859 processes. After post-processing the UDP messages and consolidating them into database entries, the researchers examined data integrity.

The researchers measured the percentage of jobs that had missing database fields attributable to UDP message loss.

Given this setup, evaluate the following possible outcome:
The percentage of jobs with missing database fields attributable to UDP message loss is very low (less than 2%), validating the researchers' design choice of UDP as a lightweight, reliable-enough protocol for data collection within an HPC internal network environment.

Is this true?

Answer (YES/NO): YES